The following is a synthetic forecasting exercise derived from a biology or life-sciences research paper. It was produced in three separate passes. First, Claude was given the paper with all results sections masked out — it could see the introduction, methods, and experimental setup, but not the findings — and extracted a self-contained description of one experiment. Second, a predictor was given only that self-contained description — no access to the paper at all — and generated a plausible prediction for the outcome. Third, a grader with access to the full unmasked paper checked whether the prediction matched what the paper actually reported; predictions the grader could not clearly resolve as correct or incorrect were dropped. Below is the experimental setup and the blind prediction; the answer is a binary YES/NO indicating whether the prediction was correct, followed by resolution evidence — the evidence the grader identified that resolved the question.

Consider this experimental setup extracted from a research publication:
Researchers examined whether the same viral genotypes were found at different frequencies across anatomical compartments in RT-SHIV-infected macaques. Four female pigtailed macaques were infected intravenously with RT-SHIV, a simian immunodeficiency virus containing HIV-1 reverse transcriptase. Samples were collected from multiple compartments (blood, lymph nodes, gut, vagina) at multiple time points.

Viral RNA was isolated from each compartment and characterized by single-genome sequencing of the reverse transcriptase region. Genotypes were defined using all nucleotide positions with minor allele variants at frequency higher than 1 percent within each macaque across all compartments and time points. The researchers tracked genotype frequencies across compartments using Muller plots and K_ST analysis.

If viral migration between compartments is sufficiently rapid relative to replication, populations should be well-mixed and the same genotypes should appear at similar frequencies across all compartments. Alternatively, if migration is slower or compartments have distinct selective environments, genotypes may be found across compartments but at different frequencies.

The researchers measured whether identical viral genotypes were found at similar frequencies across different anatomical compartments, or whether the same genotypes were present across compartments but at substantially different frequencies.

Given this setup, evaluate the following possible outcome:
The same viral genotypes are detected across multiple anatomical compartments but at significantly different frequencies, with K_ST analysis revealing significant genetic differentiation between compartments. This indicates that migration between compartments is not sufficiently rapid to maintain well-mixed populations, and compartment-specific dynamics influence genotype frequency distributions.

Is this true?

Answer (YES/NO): YES